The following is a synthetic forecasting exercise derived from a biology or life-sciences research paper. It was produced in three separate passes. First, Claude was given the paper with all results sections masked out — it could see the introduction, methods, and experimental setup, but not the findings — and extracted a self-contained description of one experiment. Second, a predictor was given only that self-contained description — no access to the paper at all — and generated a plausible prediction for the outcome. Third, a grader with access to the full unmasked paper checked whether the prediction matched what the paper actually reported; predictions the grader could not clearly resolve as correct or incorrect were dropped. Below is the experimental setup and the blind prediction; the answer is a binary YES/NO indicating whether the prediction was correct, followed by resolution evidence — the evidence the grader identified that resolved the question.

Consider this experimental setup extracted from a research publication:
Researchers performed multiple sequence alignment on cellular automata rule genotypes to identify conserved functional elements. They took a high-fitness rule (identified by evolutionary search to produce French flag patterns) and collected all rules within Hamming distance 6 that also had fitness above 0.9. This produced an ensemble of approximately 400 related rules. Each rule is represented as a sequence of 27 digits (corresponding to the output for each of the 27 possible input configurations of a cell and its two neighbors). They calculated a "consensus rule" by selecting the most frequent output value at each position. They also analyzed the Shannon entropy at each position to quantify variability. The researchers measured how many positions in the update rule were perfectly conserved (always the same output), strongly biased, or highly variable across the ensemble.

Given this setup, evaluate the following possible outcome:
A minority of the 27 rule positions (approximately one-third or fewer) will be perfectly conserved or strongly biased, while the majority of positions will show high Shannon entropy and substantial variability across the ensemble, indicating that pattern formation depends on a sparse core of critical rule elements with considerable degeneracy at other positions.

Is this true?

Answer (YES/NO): NO